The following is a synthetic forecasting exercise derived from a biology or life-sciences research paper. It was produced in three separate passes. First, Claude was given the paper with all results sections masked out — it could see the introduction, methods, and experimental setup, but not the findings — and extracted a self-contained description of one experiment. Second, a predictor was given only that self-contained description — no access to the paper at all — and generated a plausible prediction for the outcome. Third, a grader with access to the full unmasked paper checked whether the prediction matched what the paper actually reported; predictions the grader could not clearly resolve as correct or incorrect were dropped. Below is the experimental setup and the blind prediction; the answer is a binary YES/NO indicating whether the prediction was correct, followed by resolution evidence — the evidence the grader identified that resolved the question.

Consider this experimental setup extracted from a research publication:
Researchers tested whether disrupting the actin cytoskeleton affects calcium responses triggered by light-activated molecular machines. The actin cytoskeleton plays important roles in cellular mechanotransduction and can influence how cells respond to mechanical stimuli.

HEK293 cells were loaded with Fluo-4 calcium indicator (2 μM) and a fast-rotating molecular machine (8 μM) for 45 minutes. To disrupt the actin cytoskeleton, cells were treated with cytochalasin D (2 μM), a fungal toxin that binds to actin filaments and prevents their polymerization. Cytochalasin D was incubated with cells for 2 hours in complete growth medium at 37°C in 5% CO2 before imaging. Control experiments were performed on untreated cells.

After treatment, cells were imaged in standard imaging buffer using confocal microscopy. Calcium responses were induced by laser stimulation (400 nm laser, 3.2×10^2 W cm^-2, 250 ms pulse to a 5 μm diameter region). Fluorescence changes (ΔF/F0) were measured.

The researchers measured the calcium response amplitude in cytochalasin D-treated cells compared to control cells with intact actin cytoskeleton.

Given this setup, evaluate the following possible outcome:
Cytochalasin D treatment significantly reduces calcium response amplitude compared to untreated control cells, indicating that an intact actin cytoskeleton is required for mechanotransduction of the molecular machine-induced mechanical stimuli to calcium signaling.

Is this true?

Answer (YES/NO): YES